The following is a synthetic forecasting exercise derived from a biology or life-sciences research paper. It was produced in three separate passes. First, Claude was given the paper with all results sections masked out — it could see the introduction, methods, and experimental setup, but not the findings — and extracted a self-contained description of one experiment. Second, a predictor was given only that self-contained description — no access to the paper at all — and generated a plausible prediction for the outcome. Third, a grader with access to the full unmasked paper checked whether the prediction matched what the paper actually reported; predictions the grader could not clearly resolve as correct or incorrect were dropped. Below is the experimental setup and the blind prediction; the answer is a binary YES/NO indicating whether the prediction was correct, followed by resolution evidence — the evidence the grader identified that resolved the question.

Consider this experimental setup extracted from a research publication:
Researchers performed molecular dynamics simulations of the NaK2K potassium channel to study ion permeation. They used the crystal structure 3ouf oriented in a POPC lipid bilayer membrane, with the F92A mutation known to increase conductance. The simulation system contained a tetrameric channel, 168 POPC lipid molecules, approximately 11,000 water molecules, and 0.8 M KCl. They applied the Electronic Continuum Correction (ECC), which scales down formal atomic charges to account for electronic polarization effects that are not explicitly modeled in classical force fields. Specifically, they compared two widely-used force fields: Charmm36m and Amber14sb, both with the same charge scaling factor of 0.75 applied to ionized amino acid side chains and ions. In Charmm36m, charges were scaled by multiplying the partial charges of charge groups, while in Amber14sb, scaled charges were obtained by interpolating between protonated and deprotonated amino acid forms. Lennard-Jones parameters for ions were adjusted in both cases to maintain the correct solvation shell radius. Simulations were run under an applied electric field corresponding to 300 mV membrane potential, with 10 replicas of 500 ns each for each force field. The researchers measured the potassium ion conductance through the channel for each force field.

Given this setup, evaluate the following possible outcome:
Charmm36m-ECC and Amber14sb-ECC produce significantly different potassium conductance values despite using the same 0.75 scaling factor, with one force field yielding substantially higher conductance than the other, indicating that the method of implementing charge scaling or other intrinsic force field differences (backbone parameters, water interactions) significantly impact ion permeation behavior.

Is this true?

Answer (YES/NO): YES